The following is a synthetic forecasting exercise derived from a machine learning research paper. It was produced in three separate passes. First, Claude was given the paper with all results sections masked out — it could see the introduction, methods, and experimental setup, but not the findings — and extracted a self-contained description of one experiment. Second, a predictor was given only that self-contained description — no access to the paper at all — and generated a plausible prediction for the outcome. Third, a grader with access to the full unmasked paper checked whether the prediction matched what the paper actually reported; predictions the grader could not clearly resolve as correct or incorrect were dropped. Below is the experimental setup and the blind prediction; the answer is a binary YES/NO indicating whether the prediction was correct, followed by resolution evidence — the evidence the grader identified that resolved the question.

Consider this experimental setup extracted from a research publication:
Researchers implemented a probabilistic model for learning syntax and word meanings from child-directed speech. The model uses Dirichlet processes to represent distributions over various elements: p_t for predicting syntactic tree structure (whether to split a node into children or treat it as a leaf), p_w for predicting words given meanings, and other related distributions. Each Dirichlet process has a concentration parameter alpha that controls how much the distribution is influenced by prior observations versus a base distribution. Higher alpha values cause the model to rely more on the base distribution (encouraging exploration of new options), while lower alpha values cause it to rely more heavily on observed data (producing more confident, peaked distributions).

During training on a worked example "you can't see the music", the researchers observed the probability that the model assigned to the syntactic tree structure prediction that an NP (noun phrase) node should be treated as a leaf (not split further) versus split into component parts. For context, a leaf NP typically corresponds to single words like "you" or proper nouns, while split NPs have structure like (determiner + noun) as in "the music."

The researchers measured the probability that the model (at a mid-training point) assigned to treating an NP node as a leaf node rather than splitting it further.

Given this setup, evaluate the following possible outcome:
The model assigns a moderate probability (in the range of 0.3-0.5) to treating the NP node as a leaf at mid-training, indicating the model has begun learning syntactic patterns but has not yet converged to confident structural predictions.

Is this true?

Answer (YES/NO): NO